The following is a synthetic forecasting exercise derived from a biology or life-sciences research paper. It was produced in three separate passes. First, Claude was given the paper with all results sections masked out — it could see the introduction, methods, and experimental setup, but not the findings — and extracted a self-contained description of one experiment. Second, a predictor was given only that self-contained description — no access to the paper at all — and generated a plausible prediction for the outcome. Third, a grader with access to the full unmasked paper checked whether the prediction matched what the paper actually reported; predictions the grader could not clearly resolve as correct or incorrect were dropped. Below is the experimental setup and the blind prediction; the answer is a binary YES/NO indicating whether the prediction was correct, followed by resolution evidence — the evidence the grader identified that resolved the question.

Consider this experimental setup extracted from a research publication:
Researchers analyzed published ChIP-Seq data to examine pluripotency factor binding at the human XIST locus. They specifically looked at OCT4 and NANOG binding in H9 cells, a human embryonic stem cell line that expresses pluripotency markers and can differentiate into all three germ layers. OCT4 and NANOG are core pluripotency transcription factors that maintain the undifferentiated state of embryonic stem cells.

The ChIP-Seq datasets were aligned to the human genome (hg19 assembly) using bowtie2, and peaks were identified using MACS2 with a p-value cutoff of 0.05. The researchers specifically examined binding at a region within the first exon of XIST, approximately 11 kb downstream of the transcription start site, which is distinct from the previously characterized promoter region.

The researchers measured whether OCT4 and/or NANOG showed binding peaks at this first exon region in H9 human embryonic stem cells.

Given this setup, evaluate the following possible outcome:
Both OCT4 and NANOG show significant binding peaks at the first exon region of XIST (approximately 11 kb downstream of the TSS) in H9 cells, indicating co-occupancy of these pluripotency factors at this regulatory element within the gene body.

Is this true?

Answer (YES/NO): NO